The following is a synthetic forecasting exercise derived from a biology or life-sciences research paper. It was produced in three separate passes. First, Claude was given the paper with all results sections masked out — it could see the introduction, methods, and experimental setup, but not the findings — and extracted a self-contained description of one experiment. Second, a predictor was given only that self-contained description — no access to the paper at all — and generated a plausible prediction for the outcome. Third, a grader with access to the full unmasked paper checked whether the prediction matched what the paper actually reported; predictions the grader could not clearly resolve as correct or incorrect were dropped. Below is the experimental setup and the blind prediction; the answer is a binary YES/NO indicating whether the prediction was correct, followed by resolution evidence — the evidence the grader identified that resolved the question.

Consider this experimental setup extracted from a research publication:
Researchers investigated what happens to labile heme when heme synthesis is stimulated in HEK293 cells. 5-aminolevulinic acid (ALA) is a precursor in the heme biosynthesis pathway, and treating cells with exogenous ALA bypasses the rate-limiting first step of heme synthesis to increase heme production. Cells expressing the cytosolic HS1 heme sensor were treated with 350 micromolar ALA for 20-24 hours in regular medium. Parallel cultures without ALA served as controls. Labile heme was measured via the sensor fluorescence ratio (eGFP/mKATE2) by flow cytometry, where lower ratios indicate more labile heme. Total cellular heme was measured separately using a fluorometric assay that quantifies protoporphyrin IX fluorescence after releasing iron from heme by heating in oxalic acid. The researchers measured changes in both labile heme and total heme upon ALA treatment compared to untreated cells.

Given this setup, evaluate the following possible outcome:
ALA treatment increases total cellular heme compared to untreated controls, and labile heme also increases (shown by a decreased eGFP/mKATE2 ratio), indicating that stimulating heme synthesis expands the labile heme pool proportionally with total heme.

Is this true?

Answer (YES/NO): YES